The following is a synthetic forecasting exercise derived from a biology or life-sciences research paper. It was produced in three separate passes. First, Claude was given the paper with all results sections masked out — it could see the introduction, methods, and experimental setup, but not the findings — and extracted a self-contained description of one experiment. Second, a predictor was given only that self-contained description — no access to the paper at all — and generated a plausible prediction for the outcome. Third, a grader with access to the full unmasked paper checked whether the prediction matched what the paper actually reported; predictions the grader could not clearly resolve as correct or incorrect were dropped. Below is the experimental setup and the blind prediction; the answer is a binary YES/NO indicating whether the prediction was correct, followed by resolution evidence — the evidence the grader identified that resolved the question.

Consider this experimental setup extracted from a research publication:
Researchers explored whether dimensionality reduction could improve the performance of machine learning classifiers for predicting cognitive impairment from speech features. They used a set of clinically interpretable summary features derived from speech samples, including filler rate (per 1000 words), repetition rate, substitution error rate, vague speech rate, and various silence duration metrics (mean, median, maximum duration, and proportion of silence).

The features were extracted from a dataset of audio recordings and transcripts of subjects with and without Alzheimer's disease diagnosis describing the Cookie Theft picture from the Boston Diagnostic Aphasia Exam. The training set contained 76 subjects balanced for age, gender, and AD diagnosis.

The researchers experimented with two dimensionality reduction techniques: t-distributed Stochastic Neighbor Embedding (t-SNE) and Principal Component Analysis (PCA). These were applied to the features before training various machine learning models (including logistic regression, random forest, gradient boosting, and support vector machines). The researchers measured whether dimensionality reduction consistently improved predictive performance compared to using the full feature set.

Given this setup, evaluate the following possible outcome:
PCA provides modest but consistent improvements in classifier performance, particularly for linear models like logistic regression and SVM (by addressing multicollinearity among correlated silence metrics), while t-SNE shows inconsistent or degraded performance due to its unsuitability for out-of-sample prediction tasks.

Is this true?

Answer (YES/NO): NO